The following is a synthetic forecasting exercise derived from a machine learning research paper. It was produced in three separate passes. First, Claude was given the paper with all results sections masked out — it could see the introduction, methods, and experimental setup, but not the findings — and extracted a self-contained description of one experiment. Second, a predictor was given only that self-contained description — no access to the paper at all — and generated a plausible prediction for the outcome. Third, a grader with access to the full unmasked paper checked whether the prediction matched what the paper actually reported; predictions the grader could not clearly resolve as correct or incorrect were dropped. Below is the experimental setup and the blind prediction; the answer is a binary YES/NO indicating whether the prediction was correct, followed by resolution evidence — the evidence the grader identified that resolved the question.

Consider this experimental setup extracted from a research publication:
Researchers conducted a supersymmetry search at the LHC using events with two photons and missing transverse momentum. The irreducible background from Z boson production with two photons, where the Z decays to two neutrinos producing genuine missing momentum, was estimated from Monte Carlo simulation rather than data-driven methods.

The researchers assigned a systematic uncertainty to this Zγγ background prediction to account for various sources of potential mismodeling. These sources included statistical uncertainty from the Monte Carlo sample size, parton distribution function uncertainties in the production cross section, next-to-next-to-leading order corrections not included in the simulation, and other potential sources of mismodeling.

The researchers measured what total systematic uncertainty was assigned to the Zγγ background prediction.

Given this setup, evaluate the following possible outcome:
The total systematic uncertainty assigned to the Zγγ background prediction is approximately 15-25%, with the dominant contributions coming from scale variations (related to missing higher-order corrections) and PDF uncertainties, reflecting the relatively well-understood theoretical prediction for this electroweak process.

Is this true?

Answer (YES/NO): NO